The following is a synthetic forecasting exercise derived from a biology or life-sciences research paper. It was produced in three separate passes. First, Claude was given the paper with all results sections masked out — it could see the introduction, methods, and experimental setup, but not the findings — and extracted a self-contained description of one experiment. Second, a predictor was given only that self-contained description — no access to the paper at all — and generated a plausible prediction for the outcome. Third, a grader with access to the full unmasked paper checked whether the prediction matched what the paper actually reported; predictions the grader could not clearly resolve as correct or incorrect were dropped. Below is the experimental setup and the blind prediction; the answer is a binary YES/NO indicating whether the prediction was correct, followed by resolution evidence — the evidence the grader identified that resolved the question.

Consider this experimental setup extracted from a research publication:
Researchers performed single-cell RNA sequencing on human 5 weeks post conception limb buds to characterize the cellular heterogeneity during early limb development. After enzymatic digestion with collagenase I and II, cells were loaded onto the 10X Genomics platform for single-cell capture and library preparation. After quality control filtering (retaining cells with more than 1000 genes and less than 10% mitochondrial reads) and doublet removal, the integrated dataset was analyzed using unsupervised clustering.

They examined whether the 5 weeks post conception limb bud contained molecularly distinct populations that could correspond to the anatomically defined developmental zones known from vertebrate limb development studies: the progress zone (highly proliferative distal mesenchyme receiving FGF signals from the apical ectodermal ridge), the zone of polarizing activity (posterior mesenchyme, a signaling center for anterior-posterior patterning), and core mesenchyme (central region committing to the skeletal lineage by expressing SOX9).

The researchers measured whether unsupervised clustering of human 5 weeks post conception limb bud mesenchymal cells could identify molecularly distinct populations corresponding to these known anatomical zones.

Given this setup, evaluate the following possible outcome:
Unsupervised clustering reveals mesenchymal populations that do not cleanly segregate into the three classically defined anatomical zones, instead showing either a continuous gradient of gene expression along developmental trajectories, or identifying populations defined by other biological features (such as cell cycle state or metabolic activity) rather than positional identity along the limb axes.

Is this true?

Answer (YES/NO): NO